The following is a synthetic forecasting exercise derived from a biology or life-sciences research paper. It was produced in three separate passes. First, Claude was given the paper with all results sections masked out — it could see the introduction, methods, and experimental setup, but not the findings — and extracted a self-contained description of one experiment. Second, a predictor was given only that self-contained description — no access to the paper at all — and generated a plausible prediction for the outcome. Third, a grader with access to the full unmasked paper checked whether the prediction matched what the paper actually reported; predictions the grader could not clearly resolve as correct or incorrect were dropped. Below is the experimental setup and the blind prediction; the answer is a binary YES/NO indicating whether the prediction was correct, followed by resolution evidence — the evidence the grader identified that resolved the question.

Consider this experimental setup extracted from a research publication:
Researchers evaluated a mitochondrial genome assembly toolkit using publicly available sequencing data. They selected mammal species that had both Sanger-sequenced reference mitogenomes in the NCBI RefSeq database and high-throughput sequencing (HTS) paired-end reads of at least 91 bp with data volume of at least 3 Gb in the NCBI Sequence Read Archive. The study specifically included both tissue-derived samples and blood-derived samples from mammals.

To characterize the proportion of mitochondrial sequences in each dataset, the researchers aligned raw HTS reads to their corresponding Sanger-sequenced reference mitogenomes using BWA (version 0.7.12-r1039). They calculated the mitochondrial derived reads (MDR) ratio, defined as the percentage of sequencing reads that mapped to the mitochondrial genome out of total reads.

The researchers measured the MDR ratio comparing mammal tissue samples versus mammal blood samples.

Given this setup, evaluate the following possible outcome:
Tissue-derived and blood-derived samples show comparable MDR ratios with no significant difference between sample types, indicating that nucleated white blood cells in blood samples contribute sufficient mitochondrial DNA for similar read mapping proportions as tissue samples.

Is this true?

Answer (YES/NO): NO